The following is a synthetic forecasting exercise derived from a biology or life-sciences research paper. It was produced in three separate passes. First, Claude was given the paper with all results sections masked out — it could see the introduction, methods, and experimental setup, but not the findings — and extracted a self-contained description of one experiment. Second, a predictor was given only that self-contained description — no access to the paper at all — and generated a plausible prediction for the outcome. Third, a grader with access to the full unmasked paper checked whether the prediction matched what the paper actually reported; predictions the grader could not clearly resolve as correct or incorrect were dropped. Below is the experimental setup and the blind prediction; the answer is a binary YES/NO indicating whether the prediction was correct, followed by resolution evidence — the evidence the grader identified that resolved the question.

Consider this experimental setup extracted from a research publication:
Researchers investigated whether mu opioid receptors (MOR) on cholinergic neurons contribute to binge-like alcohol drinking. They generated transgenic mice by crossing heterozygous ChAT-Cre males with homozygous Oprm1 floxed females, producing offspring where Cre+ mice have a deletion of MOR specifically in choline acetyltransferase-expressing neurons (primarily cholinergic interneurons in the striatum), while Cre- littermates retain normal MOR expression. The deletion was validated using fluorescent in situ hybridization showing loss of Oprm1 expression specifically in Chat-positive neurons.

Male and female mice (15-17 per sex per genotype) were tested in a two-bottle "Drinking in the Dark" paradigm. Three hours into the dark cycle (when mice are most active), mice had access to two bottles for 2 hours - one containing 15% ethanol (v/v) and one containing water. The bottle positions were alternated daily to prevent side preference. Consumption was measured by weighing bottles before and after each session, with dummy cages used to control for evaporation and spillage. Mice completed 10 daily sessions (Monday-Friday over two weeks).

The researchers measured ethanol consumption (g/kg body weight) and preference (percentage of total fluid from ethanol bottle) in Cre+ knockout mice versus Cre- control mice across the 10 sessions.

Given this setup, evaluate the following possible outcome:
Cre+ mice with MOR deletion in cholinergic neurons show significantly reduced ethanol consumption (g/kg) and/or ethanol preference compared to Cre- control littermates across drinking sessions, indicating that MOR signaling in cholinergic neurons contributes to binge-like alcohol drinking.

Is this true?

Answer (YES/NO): NO